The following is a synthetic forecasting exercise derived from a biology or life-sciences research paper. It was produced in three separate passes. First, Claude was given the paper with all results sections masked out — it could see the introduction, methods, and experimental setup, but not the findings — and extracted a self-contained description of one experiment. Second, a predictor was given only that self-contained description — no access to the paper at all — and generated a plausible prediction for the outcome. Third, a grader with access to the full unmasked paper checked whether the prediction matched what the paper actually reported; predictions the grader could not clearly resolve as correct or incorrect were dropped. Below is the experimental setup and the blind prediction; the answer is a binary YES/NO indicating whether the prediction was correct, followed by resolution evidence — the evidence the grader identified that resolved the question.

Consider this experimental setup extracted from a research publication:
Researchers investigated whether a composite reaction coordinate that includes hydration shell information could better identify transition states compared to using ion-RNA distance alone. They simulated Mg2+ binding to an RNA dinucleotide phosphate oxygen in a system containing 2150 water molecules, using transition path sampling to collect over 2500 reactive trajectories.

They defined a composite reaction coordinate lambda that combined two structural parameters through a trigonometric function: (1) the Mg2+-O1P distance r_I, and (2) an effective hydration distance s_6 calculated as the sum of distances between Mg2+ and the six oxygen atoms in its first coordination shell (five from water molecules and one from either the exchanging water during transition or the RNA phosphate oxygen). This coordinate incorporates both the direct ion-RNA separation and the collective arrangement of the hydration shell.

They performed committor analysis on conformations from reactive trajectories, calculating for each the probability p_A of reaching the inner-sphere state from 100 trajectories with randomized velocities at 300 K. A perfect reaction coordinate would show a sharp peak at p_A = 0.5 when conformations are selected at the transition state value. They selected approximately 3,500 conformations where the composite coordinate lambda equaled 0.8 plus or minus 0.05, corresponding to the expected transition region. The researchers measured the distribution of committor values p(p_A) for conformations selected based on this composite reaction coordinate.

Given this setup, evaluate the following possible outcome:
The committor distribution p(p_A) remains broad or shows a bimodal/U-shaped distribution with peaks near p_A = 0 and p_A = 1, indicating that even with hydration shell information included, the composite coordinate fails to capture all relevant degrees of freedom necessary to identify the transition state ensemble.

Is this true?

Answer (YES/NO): YES